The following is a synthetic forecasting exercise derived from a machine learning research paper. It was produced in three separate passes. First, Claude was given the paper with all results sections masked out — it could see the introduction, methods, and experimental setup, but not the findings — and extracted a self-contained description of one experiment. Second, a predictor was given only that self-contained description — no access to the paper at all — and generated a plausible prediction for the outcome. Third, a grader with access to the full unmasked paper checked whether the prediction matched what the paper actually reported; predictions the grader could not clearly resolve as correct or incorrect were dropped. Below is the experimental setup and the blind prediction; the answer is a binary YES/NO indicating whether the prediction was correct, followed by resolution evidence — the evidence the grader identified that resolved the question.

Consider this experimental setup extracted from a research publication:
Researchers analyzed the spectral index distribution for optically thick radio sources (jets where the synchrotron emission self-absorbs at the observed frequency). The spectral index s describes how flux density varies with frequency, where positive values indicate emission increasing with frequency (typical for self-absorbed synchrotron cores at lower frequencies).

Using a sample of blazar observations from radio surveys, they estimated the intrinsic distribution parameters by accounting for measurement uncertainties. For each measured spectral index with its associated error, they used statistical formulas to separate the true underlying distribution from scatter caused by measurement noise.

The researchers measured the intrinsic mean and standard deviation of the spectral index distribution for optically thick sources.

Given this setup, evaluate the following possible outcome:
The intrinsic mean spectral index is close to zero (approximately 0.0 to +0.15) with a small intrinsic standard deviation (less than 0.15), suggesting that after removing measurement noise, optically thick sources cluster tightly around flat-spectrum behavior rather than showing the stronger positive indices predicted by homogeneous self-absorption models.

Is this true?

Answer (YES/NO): NO